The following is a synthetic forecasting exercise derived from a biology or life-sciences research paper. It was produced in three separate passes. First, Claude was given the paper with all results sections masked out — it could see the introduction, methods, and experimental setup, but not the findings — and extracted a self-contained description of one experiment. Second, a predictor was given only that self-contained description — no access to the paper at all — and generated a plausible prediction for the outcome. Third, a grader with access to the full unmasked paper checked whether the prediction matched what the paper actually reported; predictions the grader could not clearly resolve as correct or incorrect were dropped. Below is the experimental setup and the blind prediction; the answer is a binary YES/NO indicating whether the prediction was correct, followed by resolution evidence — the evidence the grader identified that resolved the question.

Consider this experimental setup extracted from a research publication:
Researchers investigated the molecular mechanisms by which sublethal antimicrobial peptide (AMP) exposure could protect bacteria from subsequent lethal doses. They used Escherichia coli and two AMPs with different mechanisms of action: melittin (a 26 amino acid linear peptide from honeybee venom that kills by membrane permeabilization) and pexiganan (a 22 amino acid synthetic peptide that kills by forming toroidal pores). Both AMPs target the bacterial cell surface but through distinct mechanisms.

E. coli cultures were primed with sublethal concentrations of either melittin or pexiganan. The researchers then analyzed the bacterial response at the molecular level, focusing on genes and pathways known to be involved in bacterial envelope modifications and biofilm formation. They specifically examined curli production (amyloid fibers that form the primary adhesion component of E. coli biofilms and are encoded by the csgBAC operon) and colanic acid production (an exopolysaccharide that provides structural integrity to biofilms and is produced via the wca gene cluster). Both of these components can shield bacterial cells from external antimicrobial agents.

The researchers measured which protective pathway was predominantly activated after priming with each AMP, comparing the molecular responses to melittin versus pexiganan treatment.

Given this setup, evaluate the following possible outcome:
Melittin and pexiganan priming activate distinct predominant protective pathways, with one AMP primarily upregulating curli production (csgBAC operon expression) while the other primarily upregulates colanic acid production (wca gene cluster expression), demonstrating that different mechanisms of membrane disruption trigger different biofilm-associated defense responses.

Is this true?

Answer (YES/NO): YES